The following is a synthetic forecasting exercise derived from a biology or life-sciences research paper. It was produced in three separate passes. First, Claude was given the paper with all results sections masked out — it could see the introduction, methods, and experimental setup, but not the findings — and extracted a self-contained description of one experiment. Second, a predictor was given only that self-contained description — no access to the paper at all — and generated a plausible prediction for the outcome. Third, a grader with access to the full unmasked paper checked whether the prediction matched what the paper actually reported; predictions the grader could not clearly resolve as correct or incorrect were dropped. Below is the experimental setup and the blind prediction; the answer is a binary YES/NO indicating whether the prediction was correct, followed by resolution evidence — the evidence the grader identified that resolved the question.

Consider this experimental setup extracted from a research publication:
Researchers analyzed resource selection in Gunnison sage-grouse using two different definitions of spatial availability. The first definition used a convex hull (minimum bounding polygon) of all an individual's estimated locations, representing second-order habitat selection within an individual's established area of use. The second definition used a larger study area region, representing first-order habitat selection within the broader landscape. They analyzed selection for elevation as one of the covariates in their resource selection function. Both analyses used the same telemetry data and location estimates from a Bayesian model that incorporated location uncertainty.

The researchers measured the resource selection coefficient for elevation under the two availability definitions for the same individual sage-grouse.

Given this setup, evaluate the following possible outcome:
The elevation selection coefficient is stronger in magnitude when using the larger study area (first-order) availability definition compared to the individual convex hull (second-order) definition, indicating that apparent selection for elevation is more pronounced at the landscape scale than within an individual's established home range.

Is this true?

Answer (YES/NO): YES